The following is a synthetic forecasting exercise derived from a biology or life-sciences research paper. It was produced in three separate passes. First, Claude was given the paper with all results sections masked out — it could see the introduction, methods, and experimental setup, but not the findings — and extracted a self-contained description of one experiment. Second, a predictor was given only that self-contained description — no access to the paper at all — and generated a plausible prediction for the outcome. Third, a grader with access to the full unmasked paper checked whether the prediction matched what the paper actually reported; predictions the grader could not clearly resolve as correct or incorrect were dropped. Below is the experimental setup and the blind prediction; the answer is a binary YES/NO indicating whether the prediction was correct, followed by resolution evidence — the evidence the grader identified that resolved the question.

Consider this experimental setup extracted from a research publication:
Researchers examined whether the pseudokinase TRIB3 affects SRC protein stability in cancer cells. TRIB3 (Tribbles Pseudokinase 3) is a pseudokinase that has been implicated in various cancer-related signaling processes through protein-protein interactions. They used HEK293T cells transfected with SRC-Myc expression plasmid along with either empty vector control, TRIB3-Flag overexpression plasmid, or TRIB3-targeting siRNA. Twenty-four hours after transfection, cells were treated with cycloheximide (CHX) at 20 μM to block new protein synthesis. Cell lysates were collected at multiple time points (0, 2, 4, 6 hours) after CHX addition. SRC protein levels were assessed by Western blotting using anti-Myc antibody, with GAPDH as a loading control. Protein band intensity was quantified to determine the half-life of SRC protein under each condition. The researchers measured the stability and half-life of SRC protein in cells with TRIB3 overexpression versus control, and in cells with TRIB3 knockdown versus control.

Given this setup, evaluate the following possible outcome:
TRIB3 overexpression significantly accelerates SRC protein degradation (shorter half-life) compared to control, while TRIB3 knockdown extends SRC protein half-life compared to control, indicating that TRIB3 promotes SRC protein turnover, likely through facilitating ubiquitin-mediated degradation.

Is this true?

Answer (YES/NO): NO